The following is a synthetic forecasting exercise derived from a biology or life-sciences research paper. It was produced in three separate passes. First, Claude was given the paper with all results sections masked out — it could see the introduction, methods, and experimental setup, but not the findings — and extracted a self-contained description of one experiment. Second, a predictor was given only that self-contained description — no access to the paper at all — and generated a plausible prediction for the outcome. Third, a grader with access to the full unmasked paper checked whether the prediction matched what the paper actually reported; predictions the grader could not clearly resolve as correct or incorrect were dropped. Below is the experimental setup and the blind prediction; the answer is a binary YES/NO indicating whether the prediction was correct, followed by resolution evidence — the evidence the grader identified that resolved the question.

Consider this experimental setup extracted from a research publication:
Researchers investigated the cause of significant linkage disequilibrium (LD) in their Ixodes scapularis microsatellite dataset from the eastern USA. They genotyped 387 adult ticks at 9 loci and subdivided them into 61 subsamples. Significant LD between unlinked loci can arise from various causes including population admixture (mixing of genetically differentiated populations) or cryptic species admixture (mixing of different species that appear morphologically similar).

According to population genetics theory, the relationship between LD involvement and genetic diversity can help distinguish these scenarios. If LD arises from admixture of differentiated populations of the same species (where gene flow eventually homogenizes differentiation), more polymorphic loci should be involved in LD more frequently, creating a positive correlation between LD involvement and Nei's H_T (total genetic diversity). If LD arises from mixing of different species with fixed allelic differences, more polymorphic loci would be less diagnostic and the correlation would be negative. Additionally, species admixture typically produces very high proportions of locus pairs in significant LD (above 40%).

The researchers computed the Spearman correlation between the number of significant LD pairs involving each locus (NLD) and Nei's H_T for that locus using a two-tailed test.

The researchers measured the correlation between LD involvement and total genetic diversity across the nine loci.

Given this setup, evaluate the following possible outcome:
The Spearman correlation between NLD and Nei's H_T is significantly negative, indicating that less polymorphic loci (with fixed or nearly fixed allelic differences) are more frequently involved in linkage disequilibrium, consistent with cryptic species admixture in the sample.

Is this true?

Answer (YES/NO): NO